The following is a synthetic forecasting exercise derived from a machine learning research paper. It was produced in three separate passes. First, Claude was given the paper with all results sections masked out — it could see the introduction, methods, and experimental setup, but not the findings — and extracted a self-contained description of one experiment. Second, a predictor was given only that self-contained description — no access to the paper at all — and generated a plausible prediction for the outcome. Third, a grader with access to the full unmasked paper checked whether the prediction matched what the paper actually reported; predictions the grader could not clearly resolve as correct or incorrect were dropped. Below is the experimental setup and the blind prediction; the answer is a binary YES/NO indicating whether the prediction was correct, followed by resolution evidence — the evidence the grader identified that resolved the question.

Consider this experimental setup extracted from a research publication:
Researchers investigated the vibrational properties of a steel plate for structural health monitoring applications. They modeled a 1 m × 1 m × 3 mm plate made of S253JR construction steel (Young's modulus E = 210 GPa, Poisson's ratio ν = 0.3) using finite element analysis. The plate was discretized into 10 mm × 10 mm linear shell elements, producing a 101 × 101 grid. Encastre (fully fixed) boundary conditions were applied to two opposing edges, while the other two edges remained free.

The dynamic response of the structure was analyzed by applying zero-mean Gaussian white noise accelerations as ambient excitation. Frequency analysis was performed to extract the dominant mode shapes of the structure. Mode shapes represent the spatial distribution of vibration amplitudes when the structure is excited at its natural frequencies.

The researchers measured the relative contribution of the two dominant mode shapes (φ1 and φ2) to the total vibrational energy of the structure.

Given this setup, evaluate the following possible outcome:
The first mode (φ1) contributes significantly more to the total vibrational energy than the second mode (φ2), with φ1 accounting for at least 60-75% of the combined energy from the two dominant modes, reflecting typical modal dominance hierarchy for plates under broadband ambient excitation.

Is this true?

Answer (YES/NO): YES